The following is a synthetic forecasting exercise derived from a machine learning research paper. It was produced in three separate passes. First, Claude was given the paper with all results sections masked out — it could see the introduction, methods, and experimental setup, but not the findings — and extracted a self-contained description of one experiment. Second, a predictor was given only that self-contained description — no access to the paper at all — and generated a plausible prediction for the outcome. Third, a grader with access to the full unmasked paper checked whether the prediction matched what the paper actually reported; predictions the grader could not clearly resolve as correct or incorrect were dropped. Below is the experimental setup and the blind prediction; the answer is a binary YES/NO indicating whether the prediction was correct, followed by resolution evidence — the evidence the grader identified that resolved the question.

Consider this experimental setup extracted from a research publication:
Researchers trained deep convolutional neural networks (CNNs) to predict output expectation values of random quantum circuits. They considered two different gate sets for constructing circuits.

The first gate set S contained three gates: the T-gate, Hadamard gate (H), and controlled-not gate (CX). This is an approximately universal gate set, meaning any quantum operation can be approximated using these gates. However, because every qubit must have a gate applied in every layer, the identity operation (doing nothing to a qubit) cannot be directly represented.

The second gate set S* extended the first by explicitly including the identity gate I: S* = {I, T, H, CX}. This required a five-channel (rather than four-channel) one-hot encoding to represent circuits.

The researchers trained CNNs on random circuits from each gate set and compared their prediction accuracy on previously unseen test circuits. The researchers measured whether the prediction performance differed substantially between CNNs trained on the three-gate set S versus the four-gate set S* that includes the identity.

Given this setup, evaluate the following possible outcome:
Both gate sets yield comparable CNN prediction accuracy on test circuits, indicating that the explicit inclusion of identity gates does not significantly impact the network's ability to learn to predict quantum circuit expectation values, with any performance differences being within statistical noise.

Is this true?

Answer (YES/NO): YES